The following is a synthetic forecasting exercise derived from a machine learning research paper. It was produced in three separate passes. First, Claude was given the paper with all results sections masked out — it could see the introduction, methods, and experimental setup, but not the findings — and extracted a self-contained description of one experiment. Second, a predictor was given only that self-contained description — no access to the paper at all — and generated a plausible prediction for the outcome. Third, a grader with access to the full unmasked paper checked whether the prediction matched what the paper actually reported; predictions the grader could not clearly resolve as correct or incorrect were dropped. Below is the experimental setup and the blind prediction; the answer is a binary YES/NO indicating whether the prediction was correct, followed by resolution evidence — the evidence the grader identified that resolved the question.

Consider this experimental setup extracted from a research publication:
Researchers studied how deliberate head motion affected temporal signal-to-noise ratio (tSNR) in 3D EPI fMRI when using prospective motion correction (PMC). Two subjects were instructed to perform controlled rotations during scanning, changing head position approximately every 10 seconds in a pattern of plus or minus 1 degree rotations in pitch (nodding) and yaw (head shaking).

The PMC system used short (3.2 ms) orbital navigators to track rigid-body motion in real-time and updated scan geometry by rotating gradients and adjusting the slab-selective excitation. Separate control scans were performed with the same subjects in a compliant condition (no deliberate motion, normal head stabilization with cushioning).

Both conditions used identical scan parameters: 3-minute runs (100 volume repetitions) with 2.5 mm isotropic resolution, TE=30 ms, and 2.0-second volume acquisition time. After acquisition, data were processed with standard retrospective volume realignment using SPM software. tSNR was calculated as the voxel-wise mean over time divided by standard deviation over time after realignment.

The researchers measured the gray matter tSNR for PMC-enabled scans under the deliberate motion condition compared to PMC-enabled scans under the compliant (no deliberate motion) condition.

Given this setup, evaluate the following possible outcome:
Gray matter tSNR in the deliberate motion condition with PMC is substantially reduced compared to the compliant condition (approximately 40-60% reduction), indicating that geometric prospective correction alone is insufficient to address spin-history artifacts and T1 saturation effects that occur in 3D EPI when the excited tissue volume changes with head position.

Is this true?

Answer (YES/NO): NO